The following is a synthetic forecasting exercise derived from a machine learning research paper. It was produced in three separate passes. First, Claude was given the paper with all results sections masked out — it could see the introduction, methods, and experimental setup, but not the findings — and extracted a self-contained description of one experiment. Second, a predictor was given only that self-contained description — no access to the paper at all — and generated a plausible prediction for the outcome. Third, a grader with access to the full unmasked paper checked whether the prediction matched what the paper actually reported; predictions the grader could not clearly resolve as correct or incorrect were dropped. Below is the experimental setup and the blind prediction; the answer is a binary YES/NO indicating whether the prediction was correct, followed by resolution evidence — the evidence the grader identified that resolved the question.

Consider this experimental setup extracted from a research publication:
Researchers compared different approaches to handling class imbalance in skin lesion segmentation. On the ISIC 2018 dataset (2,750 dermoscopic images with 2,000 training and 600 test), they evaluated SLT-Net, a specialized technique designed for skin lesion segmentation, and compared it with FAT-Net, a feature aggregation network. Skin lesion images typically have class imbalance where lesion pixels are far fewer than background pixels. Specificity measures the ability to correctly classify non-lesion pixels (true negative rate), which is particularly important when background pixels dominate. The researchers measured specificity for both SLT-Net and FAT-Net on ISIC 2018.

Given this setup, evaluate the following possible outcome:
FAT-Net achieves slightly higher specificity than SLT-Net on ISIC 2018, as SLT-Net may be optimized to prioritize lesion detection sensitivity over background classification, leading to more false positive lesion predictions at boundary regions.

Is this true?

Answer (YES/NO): NO